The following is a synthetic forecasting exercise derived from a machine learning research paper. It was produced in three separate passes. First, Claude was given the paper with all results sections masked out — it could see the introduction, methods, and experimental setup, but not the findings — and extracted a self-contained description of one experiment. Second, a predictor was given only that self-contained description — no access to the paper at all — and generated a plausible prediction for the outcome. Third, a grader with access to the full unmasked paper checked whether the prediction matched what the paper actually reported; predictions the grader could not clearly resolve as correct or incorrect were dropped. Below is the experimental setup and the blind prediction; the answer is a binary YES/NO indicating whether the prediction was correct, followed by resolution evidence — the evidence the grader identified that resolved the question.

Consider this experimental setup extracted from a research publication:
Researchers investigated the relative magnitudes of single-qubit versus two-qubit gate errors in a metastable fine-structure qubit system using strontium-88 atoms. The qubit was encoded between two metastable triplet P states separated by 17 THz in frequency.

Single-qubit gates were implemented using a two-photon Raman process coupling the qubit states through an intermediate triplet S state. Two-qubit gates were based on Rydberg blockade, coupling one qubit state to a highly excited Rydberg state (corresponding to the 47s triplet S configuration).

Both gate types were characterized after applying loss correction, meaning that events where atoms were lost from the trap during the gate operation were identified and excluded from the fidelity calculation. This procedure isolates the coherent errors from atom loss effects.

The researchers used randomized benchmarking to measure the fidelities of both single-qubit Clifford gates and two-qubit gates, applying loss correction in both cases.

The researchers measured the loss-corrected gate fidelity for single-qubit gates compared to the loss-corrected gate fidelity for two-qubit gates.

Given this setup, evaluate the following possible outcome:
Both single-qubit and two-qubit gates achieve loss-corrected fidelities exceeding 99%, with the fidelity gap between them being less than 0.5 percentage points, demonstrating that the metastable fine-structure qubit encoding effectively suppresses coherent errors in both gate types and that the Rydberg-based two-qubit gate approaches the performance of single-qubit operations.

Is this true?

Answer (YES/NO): NO